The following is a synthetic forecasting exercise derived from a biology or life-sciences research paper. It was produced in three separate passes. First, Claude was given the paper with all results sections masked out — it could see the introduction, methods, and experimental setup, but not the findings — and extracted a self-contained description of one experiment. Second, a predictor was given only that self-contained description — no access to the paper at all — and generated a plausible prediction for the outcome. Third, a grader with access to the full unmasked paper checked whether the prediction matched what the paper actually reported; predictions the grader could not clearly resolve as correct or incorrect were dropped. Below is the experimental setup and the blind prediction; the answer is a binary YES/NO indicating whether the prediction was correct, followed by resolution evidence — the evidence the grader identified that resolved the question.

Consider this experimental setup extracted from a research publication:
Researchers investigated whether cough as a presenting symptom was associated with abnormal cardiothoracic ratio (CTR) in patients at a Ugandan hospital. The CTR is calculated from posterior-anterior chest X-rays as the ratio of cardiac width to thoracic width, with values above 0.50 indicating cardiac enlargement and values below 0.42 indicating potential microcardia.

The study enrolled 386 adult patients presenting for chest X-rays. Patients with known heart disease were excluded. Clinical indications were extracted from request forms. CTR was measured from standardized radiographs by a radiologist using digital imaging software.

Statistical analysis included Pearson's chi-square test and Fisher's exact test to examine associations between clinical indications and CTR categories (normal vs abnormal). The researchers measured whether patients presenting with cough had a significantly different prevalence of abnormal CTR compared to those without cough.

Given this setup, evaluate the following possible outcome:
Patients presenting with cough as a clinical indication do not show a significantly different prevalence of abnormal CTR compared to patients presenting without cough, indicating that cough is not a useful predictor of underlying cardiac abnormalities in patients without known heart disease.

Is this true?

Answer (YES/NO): YES